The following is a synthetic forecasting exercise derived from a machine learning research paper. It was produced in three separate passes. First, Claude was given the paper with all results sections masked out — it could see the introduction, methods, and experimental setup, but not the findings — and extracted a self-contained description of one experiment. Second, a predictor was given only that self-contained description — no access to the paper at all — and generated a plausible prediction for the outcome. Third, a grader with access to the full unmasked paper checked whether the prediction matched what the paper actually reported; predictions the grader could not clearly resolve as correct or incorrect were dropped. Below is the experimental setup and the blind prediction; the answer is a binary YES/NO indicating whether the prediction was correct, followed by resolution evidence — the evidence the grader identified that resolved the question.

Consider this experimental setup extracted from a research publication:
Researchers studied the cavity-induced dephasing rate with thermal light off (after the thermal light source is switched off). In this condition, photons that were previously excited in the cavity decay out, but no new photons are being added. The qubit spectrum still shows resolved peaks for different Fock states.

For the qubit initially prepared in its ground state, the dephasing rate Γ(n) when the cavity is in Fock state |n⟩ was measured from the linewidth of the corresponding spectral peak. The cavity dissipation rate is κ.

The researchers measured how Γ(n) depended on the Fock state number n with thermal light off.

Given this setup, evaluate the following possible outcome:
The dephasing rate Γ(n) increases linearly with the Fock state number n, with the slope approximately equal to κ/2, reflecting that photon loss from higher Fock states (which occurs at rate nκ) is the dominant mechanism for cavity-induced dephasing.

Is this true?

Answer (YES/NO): NO